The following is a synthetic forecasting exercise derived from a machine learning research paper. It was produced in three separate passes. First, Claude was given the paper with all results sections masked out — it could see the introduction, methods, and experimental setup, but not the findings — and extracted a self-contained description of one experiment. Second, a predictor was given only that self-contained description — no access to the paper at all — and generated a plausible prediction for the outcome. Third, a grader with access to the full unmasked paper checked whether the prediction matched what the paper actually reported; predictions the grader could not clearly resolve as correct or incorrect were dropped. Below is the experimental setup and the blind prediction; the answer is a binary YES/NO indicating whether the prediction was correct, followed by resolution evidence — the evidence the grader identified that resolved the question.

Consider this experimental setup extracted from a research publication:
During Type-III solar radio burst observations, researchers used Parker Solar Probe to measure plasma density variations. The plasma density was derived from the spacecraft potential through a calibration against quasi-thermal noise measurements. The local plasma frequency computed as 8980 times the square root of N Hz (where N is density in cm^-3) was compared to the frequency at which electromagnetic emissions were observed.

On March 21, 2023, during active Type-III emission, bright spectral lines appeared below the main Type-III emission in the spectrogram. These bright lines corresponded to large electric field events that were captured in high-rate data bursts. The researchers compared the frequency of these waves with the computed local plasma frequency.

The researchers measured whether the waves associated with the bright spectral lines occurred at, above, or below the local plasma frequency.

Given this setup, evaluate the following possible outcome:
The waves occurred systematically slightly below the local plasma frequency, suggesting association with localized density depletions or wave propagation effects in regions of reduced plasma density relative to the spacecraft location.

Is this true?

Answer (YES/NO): NO